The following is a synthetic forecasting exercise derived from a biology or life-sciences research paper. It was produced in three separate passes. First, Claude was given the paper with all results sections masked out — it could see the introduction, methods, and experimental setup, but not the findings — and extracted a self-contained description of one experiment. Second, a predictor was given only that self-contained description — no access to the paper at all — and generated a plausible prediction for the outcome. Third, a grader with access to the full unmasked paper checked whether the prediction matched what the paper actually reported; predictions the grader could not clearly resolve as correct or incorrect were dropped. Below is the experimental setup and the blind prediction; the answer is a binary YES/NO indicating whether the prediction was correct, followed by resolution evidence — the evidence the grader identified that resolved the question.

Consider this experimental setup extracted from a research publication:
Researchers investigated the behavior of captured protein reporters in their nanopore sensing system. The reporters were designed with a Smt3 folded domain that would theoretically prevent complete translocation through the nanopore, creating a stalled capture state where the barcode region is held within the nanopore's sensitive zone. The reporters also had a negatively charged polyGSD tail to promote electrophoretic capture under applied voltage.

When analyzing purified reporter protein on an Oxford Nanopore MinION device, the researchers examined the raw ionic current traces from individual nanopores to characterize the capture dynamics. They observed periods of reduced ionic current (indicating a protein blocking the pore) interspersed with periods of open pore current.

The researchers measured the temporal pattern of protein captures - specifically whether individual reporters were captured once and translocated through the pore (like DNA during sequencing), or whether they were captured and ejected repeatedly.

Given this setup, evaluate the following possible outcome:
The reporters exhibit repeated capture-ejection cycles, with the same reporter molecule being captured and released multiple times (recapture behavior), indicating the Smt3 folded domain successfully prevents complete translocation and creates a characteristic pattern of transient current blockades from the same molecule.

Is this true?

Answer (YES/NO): YES